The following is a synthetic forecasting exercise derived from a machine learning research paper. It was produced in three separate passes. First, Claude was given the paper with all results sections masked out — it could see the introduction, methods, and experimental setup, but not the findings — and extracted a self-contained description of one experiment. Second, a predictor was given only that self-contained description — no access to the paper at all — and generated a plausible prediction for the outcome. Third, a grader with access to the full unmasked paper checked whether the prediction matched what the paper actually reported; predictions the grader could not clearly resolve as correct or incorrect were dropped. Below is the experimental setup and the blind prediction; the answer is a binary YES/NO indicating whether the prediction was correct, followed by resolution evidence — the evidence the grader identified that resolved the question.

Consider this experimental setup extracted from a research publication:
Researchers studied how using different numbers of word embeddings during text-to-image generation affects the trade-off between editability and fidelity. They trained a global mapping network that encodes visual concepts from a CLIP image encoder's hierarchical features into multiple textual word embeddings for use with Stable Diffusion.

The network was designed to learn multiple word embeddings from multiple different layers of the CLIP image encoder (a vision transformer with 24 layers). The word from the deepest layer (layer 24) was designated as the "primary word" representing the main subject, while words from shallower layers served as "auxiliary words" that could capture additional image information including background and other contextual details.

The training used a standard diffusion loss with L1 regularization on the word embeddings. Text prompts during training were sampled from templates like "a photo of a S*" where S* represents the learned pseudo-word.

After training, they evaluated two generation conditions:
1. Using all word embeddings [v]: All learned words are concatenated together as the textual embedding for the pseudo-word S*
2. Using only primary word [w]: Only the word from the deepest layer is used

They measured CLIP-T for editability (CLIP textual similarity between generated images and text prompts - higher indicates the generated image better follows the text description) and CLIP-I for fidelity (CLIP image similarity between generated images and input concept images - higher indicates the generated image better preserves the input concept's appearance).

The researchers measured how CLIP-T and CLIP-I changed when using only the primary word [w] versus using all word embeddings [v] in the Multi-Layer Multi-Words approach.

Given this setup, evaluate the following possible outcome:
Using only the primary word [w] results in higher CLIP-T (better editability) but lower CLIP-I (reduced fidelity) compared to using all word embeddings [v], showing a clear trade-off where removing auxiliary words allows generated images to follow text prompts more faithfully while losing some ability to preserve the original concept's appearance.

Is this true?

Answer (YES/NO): YES